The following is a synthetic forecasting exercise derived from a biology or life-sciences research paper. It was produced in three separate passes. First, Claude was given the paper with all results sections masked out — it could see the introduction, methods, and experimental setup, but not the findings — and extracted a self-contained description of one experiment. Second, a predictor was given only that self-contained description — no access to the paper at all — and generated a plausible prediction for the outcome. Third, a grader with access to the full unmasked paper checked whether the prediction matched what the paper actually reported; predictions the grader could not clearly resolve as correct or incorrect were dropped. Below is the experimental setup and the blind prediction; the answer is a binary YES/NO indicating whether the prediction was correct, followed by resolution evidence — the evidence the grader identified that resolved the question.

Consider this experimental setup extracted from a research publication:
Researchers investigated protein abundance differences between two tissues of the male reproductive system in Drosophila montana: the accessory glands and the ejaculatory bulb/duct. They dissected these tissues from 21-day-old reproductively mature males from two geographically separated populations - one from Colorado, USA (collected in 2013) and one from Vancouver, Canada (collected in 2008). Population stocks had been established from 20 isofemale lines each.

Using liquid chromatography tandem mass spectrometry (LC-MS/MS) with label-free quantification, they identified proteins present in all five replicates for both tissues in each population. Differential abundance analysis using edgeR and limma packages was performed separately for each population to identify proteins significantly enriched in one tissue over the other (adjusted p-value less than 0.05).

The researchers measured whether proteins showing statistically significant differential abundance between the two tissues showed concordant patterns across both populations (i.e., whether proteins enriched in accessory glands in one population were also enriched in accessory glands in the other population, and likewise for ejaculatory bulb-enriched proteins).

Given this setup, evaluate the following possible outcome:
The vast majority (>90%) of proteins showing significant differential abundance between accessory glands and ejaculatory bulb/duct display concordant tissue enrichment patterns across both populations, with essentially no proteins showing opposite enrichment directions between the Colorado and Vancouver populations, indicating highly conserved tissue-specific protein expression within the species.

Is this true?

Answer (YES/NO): YES